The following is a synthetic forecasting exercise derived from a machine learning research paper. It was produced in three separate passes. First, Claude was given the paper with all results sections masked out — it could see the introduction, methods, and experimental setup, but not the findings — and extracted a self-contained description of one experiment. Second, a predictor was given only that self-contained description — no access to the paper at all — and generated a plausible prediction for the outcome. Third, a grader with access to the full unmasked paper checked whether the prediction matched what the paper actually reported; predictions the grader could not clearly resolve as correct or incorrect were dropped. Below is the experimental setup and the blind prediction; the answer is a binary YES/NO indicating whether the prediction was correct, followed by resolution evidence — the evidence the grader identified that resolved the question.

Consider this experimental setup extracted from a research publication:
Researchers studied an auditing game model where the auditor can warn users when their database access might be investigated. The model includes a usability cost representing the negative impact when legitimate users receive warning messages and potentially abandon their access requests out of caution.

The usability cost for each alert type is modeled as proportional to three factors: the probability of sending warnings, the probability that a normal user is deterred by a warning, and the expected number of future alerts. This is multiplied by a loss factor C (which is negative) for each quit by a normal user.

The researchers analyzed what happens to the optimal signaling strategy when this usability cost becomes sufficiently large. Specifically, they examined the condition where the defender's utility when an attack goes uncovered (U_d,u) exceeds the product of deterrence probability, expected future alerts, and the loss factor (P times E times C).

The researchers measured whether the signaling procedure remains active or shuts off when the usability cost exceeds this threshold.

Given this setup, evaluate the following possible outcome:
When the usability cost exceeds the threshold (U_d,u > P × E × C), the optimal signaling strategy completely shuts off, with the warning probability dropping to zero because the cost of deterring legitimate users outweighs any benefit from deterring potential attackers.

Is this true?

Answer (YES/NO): YES